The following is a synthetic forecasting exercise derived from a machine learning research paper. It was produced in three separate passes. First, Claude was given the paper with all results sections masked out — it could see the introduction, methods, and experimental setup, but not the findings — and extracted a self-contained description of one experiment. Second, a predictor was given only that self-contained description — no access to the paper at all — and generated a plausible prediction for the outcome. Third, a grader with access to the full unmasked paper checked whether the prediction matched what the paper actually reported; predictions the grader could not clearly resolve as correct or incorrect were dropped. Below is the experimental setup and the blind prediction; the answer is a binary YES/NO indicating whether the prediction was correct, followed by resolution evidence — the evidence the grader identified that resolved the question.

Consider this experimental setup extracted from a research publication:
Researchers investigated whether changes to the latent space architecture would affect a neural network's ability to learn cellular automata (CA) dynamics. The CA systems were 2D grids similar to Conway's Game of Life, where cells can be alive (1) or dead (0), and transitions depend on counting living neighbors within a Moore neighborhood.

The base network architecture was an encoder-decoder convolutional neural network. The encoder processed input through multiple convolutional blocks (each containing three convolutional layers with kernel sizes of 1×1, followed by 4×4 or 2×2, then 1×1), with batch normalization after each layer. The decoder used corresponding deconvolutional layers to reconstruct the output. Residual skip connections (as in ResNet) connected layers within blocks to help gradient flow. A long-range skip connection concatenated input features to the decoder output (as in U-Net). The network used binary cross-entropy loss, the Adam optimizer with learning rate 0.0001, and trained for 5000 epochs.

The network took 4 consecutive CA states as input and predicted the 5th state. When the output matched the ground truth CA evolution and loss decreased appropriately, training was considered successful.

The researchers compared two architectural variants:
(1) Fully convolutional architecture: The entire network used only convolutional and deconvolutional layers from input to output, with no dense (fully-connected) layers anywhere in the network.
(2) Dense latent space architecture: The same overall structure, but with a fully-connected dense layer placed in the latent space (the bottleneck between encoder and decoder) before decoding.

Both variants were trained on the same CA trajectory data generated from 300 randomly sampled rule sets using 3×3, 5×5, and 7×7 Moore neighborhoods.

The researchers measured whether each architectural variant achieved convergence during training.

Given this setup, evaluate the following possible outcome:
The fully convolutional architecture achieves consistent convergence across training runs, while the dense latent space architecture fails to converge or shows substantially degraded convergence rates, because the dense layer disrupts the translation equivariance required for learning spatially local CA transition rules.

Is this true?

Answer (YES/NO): YES